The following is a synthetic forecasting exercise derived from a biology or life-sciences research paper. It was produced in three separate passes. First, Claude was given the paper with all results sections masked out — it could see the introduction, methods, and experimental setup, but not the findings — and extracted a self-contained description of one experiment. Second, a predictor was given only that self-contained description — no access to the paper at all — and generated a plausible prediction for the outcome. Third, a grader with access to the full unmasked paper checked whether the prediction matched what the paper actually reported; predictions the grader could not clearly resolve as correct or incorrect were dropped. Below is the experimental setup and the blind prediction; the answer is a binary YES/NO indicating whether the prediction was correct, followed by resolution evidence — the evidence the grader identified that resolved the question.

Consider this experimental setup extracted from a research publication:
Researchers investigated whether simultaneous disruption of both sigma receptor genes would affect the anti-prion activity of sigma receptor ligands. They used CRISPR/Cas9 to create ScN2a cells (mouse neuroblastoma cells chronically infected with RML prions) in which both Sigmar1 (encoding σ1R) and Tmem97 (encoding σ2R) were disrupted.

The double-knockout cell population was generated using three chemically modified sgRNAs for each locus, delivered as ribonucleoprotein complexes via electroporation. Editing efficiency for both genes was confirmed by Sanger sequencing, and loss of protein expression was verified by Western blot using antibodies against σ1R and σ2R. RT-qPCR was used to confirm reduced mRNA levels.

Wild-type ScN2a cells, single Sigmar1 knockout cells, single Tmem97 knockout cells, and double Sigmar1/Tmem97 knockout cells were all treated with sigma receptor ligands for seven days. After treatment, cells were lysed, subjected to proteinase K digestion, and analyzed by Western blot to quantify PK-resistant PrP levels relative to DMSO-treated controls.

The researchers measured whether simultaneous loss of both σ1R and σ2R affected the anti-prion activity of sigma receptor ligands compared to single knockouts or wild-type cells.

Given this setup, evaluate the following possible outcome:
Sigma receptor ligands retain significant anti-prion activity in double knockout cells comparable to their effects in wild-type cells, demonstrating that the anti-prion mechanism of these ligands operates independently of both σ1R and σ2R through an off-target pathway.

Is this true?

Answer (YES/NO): YES